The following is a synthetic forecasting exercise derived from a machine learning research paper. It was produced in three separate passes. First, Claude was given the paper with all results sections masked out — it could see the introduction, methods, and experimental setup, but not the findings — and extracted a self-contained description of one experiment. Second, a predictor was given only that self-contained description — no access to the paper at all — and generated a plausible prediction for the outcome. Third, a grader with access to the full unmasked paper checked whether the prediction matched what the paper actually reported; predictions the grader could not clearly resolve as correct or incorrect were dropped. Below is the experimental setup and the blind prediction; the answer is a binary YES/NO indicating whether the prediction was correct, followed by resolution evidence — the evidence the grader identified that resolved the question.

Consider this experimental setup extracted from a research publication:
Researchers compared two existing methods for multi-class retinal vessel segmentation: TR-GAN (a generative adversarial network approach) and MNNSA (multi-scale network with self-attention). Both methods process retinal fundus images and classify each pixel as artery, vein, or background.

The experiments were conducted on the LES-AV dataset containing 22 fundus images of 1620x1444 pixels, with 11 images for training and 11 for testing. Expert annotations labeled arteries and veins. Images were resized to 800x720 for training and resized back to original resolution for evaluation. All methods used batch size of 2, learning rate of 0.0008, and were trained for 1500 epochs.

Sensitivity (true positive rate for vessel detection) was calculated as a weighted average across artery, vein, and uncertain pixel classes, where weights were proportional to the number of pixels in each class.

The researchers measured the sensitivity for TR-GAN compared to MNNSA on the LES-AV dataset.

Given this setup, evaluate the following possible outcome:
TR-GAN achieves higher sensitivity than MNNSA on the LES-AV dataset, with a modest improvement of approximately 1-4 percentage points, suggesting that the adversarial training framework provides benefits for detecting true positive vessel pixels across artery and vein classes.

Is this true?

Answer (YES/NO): NO